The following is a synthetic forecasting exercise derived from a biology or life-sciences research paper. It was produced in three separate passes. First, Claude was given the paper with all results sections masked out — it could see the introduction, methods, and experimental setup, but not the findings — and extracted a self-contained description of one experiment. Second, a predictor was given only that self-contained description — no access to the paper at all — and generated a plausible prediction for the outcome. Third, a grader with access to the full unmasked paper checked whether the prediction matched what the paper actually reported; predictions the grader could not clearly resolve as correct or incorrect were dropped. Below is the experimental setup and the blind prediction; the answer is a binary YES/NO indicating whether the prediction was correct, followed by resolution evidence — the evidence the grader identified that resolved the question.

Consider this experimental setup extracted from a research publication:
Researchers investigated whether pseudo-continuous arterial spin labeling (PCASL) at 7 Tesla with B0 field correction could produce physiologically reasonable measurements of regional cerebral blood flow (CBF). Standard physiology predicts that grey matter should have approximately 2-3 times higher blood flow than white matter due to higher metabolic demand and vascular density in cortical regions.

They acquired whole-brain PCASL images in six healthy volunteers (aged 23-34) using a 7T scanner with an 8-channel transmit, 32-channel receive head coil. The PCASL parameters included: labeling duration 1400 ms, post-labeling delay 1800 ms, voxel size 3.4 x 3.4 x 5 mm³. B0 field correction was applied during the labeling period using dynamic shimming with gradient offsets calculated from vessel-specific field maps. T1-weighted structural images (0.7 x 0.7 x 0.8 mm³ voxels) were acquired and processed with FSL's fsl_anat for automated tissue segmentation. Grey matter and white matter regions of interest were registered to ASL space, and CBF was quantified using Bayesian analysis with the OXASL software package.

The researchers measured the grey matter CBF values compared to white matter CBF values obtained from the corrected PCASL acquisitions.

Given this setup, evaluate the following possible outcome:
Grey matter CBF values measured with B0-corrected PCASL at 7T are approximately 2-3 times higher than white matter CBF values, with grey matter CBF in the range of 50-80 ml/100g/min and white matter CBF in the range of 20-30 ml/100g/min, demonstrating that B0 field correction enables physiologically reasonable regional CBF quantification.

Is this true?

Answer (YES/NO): NO